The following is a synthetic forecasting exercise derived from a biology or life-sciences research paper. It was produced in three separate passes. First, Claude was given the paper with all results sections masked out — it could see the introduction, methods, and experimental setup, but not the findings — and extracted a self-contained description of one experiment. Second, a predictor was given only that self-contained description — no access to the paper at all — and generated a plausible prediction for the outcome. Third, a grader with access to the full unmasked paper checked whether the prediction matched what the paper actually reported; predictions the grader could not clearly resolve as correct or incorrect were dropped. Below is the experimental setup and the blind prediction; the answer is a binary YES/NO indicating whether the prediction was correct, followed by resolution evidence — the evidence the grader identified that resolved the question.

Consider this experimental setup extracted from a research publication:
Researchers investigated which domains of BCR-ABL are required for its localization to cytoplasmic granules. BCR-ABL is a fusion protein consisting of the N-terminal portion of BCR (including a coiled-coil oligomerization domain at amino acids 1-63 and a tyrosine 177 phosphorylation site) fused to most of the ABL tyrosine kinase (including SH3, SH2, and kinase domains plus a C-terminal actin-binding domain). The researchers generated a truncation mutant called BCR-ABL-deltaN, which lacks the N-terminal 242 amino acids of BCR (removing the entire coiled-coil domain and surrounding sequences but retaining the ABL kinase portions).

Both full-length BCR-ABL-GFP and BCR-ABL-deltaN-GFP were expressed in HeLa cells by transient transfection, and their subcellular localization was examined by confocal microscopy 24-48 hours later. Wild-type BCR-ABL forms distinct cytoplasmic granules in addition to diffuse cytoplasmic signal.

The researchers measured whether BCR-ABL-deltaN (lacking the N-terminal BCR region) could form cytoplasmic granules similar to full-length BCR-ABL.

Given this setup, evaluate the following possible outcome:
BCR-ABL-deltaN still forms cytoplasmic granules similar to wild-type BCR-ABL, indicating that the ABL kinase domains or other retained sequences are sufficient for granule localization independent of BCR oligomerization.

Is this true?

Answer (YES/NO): NO